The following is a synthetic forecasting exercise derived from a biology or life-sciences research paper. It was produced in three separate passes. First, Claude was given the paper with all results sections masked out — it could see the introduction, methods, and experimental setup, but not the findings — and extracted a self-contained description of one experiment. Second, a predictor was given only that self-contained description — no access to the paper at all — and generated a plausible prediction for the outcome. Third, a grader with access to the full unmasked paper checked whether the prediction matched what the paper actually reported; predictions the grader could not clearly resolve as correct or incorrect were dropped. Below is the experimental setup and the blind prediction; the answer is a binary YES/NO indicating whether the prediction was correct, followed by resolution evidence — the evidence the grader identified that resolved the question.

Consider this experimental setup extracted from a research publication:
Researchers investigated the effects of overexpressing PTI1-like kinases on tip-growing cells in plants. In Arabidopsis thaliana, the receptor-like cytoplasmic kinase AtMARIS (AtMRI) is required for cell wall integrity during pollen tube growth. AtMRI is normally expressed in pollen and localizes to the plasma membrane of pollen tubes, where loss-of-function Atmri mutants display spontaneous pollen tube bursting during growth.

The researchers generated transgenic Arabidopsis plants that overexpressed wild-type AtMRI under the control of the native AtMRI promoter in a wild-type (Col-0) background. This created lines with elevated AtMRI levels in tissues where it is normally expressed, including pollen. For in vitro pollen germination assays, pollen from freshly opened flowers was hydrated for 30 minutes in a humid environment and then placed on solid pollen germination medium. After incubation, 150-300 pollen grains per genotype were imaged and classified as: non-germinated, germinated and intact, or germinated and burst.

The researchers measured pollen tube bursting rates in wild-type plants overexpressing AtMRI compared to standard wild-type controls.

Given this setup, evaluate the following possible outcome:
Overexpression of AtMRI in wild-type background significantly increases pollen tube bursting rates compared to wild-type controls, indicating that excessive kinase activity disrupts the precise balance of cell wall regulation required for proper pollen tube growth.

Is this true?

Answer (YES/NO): NO